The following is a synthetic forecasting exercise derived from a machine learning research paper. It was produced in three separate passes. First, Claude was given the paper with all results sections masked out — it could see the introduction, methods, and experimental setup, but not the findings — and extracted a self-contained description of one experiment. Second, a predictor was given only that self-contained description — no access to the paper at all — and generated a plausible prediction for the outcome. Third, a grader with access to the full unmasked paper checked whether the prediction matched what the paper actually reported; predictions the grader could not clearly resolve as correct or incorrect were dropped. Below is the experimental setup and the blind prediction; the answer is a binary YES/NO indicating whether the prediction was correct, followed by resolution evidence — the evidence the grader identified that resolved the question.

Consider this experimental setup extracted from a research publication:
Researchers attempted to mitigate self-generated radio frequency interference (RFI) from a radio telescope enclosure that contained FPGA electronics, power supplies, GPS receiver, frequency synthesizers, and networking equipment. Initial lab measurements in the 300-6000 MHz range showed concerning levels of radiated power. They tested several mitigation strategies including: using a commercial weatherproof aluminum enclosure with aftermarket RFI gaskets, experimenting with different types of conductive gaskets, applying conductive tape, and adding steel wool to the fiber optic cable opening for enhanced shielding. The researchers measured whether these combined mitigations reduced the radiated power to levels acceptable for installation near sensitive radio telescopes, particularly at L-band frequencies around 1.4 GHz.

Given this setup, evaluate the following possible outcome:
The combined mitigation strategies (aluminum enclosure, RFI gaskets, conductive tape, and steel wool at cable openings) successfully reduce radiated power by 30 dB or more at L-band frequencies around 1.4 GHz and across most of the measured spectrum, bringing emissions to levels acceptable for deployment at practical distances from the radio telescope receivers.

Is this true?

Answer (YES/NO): NO